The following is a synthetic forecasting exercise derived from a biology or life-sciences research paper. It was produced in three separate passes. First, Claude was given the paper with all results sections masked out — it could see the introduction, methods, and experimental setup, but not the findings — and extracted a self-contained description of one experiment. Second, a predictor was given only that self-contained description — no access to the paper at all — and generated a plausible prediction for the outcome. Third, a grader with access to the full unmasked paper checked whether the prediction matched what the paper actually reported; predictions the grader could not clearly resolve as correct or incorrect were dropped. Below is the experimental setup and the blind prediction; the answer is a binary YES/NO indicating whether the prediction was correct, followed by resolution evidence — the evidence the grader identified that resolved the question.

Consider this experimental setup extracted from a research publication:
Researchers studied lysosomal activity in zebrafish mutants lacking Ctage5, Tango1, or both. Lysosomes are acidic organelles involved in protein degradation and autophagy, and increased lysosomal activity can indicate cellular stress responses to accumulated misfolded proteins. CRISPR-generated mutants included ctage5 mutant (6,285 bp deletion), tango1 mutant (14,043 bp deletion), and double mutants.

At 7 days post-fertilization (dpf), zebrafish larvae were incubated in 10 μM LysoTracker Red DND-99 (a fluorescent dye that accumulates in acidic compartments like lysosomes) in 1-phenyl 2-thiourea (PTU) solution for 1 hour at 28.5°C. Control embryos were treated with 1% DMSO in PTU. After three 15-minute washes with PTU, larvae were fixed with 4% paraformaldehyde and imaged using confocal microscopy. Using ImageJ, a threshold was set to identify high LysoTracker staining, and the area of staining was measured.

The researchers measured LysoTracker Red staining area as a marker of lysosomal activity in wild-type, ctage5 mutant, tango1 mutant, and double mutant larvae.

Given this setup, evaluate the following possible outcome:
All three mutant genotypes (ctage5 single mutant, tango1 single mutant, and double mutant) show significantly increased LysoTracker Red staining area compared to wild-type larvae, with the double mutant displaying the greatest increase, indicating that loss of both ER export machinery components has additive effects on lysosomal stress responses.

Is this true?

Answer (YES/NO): NO